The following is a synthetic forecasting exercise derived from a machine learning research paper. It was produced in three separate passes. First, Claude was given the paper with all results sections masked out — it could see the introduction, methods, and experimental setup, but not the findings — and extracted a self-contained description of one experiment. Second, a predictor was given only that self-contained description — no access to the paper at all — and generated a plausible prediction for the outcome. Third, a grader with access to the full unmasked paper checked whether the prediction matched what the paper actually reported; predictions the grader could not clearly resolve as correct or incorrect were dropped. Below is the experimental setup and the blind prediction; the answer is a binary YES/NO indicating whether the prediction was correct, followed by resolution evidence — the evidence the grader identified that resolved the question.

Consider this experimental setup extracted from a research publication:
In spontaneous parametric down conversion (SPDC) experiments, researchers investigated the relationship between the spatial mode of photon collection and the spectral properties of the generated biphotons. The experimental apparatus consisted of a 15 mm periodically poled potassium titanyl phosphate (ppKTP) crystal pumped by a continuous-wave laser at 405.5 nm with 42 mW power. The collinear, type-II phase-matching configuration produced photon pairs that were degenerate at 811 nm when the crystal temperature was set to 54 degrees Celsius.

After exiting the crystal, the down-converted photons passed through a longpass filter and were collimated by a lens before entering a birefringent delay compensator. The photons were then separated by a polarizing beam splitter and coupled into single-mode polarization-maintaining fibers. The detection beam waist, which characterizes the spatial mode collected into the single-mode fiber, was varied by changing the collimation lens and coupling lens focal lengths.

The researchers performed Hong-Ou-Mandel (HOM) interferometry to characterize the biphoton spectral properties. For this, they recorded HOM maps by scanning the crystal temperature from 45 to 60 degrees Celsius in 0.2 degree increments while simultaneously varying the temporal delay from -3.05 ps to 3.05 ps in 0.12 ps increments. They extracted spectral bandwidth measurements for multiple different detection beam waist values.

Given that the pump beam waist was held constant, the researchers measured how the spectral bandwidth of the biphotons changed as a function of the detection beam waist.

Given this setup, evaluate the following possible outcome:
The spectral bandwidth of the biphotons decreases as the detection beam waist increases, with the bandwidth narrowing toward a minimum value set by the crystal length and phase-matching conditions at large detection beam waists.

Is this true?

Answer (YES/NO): YES